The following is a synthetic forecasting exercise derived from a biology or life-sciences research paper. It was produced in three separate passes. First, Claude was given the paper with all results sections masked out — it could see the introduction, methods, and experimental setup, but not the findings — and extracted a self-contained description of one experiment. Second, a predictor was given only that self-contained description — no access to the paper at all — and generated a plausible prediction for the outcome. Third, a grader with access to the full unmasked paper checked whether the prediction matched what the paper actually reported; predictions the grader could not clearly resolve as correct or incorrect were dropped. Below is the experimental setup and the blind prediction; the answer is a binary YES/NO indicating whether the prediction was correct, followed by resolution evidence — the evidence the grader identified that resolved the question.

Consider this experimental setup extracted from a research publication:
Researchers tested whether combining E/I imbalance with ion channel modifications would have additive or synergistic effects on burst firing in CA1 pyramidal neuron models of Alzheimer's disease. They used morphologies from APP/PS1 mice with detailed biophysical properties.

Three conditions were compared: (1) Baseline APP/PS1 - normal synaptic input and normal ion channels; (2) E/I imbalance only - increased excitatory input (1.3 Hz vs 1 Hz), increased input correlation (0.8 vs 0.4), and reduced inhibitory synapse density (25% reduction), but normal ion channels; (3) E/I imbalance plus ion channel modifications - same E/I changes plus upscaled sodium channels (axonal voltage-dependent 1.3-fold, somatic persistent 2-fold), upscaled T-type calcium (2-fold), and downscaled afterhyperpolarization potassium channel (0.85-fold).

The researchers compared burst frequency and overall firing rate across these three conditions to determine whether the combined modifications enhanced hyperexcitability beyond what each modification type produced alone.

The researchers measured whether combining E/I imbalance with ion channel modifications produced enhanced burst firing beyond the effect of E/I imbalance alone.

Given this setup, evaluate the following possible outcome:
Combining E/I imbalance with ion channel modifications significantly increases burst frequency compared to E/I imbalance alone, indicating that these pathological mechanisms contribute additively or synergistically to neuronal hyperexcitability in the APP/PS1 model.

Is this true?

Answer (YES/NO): NO